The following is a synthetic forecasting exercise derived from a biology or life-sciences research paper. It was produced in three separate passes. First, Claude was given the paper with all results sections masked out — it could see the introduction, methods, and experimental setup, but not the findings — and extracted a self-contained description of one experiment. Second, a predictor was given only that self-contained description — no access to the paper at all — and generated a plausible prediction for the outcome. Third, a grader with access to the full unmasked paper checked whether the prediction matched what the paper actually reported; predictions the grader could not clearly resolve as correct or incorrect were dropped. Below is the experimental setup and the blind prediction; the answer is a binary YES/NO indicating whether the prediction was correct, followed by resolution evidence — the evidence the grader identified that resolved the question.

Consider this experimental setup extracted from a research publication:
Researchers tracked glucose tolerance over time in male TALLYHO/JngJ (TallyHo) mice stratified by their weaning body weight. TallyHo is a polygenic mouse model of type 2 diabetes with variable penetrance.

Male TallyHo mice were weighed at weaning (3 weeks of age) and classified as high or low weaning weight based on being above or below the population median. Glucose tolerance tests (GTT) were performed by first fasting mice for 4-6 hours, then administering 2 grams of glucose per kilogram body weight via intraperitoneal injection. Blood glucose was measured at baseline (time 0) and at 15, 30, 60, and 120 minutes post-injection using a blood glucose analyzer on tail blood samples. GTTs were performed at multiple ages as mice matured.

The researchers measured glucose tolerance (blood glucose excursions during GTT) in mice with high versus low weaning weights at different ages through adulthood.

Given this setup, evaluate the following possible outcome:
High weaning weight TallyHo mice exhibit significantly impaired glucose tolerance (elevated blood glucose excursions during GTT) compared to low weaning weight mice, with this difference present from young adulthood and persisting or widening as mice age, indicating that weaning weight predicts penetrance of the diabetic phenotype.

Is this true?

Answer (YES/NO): YES